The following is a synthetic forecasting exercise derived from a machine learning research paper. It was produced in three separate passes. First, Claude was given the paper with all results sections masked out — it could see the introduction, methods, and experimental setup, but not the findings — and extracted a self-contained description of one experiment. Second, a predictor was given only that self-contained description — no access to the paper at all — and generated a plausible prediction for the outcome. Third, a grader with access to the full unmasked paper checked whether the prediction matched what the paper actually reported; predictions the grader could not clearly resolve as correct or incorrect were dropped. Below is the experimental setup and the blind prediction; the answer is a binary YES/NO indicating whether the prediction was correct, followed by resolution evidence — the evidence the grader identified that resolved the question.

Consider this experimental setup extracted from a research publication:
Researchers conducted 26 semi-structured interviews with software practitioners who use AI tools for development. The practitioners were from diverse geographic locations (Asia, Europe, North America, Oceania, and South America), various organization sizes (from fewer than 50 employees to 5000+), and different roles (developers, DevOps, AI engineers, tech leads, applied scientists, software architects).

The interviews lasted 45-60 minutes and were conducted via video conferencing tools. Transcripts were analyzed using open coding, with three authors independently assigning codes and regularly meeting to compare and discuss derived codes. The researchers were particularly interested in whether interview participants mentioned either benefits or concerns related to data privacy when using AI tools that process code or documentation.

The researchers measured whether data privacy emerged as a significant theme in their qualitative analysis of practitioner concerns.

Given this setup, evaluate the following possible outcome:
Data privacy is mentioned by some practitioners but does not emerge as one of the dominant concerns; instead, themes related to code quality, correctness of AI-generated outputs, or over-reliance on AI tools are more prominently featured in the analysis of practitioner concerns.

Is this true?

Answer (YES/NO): NO